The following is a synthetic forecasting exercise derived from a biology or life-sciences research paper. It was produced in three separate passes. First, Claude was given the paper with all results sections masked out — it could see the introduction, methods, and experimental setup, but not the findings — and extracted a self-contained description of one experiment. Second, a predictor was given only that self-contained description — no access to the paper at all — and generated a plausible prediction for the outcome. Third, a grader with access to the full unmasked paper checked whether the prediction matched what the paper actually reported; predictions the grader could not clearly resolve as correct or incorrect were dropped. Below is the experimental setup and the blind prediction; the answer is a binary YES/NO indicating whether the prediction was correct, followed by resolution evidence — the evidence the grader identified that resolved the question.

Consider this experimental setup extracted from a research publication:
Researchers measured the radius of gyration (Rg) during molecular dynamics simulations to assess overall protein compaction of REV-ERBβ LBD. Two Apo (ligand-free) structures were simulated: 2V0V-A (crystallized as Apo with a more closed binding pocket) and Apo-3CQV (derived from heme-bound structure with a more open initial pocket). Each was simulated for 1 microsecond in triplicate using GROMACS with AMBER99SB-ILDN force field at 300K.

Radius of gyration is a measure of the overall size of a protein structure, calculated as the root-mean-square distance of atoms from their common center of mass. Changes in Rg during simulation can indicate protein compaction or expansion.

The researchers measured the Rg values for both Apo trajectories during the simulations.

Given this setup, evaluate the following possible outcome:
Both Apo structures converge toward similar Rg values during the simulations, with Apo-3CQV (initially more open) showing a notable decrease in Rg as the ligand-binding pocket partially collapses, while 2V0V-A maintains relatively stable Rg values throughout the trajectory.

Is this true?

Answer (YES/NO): YES